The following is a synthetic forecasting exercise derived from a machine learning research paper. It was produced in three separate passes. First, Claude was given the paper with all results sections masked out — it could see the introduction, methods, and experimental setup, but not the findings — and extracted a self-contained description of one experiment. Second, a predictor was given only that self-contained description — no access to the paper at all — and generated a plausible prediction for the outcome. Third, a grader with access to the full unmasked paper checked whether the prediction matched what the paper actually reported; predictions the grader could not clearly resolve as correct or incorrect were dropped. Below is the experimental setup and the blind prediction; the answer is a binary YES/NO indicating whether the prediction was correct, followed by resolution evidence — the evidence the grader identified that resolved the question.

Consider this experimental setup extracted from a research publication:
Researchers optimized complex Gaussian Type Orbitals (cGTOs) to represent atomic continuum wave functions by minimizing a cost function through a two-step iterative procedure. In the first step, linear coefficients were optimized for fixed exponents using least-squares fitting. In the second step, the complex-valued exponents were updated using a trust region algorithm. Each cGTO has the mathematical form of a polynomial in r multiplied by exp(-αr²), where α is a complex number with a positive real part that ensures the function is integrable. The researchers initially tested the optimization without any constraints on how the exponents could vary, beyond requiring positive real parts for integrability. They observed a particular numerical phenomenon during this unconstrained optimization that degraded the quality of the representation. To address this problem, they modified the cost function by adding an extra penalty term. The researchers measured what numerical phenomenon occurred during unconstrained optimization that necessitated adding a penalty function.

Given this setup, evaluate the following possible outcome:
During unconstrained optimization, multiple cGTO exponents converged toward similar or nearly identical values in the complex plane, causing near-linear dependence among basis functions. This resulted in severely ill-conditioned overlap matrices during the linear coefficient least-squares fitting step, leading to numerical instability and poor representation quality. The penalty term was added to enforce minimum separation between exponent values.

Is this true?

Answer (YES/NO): NO